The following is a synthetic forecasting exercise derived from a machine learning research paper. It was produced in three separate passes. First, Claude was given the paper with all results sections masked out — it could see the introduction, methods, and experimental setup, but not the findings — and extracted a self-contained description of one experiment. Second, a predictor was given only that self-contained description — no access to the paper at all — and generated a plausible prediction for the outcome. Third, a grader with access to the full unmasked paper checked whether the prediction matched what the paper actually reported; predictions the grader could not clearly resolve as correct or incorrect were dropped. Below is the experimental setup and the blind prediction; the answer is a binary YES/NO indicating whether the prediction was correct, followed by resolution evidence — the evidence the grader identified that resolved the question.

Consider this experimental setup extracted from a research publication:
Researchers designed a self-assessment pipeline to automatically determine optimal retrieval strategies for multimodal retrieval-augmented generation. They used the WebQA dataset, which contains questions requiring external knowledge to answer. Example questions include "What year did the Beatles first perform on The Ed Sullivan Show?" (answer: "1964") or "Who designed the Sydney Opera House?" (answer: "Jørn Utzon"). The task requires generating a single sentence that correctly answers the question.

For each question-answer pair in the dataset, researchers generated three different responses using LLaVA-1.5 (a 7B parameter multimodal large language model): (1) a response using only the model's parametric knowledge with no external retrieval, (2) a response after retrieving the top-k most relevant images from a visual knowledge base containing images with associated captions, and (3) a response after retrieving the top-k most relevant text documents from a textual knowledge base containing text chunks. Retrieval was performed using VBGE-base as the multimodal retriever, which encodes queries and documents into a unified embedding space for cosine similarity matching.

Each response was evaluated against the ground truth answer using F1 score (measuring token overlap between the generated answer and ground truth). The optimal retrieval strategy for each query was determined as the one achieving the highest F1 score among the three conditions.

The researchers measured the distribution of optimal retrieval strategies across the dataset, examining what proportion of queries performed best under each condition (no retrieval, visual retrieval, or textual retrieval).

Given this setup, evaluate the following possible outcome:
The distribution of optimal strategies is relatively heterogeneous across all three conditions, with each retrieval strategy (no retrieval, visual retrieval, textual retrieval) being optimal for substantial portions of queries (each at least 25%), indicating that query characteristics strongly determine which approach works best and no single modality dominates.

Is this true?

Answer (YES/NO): NO